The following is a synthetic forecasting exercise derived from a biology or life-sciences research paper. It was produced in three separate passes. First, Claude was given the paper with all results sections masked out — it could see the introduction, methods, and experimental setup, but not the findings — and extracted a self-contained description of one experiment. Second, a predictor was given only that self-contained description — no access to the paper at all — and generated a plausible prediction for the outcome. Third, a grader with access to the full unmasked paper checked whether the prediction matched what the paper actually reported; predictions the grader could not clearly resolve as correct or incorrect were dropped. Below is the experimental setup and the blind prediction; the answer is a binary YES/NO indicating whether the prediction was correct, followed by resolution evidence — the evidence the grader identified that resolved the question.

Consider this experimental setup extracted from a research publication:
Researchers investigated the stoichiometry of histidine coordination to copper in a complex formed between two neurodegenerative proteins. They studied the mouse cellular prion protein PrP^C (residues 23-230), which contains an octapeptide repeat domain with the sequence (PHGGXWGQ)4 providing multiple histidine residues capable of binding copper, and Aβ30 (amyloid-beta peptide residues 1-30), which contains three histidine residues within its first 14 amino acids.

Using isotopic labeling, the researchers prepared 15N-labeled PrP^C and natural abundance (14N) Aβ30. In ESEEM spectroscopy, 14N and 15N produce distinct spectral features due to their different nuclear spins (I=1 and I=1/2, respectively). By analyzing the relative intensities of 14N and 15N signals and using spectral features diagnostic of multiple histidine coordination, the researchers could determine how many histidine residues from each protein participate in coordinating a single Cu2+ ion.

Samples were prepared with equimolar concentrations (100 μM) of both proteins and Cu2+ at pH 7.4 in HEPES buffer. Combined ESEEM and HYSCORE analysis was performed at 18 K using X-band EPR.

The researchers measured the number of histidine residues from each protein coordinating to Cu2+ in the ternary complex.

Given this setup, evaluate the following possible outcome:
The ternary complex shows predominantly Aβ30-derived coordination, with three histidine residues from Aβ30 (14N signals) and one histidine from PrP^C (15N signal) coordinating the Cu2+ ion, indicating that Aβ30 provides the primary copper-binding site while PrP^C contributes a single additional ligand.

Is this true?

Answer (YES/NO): NO